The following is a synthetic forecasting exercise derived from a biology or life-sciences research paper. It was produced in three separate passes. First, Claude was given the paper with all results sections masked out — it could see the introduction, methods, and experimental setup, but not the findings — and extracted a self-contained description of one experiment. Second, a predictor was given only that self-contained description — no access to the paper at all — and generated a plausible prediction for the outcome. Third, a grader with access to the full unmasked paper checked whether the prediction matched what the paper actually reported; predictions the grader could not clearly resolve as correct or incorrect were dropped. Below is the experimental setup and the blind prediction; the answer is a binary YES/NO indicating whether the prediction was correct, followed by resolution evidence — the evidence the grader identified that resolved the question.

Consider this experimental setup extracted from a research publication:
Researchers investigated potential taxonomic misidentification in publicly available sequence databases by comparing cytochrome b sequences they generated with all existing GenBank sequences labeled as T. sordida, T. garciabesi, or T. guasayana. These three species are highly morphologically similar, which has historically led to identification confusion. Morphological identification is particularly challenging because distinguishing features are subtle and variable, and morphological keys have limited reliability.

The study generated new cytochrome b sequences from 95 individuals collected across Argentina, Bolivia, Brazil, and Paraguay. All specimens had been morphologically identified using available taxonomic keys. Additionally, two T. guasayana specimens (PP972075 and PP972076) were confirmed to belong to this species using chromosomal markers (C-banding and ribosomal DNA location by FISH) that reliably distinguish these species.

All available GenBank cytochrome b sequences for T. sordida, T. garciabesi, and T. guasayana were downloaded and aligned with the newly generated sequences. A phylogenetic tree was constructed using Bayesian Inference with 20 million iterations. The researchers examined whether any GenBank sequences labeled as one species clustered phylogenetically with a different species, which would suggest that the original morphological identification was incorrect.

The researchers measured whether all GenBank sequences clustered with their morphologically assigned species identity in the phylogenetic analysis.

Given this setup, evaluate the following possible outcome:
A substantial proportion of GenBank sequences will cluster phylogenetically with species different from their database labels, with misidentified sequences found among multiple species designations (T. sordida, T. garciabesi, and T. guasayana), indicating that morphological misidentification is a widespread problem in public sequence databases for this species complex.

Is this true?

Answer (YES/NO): NO